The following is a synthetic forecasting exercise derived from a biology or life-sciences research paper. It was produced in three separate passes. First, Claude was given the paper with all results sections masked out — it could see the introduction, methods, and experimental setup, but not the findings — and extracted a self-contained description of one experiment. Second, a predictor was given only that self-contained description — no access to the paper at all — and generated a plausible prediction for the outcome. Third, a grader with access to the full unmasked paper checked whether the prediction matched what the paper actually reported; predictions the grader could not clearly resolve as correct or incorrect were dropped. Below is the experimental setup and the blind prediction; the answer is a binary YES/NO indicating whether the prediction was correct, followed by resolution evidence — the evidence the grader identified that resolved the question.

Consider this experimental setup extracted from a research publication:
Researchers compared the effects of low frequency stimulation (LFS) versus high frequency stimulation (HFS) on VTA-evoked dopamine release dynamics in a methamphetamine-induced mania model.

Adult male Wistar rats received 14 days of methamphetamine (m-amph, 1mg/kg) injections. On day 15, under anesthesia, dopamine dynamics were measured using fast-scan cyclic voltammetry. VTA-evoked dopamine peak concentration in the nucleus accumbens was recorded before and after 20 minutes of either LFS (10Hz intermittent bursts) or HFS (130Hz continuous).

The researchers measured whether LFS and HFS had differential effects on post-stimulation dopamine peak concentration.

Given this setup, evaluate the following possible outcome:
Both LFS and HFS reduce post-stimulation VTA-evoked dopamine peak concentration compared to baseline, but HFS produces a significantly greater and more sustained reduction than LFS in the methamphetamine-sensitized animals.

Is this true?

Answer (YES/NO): NO